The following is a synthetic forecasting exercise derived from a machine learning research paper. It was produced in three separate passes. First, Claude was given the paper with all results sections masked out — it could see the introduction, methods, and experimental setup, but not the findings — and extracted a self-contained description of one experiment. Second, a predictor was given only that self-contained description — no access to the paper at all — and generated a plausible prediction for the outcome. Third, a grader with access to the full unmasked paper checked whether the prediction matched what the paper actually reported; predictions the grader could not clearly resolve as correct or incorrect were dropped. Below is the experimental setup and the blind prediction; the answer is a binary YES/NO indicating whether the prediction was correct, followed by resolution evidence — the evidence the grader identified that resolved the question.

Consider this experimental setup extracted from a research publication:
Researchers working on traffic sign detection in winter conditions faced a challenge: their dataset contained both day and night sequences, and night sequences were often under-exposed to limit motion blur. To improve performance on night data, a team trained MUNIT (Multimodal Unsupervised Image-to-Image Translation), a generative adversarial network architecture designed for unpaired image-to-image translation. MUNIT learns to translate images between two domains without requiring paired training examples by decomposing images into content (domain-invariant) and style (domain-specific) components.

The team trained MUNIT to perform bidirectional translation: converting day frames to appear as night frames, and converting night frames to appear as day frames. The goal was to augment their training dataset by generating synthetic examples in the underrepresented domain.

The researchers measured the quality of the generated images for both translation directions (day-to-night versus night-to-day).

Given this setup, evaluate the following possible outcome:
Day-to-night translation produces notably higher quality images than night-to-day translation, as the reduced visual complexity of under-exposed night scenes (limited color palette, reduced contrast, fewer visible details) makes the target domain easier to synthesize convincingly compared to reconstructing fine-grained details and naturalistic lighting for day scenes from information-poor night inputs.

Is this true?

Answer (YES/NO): YES